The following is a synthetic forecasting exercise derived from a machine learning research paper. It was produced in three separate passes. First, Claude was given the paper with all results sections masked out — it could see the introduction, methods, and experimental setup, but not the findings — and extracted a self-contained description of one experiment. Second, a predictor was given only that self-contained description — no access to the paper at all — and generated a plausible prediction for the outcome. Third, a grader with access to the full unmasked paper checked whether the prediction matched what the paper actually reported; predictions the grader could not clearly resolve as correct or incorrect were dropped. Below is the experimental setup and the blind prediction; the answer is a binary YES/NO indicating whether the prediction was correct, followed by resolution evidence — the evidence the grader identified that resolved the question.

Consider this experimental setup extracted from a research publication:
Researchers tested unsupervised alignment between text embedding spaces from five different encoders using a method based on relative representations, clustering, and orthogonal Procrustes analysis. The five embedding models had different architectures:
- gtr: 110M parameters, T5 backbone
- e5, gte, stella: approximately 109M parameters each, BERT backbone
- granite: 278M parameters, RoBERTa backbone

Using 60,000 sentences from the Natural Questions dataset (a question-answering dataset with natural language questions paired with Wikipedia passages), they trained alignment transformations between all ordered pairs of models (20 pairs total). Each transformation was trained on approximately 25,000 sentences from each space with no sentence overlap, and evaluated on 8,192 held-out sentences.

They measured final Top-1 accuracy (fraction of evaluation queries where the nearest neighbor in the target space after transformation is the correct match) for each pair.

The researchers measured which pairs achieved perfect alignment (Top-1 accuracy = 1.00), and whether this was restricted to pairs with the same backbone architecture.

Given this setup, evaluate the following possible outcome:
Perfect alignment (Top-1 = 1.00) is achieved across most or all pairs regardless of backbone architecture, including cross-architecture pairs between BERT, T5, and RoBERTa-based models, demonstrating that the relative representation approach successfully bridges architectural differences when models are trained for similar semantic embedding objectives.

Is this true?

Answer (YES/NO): NO